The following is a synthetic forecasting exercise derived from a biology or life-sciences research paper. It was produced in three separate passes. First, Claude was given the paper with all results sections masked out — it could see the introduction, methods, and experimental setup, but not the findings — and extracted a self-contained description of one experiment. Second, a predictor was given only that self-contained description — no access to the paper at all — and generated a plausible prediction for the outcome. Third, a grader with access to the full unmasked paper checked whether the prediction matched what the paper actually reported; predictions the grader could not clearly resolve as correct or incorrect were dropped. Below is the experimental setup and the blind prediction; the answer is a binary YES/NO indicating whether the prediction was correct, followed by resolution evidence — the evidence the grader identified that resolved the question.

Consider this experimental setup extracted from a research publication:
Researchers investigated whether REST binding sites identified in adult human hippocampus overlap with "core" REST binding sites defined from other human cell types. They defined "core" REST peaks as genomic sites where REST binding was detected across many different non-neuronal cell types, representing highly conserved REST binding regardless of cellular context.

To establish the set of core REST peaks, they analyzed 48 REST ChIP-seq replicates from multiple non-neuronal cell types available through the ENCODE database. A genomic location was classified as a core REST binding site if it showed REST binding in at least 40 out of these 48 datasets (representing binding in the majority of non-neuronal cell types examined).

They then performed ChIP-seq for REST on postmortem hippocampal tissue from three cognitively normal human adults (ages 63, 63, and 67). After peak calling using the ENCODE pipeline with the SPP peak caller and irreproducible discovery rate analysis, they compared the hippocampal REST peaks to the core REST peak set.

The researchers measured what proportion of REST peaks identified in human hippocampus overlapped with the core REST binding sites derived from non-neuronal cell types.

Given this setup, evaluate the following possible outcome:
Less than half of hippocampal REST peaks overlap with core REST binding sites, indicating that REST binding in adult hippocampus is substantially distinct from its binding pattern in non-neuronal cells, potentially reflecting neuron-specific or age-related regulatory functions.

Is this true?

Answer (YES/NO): YES